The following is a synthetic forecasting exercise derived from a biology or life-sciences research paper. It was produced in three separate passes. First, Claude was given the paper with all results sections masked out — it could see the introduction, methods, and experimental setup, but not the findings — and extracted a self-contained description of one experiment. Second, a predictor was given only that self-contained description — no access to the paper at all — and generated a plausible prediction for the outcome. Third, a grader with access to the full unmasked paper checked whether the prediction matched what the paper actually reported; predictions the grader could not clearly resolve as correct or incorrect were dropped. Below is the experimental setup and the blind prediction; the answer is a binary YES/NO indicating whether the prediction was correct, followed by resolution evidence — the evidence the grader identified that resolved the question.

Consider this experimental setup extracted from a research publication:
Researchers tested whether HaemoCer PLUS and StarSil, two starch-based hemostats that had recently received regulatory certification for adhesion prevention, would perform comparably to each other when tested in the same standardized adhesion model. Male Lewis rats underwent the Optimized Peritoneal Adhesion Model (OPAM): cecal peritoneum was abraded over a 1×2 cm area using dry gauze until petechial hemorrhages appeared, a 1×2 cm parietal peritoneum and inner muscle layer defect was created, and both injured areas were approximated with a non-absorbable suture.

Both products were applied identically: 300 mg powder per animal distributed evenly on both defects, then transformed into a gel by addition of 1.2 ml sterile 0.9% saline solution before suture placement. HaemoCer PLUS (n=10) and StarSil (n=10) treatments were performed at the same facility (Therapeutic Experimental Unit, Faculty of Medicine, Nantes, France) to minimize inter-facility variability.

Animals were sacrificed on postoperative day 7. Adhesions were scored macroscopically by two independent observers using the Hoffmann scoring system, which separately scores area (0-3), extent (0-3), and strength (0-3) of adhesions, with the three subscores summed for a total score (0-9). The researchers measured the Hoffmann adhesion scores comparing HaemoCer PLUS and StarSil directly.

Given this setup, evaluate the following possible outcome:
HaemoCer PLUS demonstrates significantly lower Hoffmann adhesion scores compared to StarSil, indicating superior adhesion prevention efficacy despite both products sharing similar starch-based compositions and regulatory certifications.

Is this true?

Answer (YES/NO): NO